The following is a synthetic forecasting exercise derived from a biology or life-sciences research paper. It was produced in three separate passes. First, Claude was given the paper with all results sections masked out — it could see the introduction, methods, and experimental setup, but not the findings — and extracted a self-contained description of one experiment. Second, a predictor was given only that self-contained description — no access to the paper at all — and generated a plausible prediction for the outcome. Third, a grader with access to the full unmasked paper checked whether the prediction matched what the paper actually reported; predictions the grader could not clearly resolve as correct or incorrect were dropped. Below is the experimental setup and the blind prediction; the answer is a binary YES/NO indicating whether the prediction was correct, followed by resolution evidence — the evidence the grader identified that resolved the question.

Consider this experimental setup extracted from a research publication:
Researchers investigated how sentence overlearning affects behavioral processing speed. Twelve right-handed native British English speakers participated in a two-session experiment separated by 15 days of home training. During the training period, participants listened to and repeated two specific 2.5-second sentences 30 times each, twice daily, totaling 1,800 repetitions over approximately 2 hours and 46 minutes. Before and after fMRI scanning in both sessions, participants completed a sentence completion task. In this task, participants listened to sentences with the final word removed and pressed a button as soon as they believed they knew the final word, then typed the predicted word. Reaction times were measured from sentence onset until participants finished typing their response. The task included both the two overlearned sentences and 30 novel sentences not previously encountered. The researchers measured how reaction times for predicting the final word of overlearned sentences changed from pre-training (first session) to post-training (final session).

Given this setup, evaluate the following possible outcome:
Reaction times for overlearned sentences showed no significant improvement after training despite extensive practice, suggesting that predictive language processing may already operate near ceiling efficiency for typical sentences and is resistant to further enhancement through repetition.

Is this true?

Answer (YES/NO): NO